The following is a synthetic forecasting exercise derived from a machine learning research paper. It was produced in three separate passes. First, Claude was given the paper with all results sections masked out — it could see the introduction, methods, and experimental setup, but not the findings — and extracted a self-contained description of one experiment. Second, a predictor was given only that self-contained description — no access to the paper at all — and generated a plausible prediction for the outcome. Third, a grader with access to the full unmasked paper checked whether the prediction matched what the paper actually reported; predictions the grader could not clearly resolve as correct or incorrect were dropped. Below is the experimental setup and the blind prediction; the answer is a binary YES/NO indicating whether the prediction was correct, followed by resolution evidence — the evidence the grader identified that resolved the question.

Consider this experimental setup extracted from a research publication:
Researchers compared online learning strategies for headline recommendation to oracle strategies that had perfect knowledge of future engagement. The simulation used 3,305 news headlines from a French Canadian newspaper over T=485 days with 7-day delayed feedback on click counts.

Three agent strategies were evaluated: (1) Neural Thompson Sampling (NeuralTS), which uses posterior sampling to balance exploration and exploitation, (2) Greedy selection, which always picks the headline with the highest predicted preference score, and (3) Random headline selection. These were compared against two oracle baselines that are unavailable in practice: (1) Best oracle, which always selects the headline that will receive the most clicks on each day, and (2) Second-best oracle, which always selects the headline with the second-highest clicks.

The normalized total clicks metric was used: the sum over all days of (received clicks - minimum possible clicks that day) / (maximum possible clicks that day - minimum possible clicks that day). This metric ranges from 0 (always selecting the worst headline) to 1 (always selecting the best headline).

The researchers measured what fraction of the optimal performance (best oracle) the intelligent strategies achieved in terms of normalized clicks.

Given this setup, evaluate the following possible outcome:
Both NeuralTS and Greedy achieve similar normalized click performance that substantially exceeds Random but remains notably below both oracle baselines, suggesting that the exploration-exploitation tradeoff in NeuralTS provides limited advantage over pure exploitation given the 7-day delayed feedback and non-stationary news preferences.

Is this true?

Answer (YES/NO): NO